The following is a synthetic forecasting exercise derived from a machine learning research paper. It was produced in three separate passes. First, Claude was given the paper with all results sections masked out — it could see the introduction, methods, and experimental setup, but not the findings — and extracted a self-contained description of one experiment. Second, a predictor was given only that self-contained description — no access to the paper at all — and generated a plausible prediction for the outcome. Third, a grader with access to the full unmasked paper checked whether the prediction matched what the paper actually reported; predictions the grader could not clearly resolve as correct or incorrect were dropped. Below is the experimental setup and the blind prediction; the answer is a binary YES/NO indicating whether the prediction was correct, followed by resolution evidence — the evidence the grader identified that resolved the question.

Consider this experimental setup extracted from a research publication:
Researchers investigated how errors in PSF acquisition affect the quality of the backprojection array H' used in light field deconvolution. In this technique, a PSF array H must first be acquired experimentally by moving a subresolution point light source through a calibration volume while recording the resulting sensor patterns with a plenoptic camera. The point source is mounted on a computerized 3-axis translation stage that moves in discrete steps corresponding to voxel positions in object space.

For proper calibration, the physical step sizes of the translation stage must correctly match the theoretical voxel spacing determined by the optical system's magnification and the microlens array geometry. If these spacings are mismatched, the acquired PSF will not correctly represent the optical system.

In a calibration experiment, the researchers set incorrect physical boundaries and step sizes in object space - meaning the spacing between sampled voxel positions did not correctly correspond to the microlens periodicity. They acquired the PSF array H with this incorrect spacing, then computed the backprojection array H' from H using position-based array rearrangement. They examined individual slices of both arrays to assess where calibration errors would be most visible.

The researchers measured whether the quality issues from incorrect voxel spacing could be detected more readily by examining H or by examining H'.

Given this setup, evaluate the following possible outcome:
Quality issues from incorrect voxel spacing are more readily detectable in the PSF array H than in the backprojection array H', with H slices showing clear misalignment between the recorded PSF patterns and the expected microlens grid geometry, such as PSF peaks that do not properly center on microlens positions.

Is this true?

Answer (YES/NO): NO